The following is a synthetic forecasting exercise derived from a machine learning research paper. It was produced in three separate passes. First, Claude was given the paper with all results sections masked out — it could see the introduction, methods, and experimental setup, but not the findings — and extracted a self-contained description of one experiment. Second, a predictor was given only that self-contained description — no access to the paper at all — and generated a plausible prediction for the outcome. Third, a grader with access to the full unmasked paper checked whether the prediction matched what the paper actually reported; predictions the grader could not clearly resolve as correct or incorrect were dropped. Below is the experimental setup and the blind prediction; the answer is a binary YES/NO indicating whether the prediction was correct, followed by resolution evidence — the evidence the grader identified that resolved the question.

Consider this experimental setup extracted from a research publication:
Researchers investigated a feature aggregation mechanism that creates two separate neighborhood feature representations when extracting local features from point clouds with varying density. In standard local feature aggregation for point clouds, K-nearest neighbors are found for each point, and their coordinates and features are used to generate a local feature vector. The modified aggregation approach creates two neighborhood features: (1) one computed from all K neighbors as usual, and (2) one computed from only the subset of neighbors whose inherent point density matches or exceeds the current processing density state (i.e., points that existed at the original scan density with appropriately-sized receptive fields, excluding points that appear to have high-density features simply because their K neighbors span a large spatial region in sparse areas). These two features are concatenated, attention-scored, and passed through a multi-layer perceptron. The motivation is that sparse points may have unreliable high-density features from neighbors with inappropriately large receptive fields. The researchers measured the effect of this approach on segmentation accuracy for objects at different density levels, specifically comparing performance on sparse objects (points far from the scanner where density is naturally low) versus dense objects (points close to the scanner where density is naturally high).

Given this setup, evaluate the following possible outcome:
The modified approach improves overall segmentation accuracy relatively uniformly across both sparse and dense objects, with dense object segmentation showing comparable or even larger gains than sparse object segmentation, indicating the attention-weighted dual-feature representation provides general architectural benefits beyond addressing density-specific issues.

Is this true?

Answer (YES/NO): NO